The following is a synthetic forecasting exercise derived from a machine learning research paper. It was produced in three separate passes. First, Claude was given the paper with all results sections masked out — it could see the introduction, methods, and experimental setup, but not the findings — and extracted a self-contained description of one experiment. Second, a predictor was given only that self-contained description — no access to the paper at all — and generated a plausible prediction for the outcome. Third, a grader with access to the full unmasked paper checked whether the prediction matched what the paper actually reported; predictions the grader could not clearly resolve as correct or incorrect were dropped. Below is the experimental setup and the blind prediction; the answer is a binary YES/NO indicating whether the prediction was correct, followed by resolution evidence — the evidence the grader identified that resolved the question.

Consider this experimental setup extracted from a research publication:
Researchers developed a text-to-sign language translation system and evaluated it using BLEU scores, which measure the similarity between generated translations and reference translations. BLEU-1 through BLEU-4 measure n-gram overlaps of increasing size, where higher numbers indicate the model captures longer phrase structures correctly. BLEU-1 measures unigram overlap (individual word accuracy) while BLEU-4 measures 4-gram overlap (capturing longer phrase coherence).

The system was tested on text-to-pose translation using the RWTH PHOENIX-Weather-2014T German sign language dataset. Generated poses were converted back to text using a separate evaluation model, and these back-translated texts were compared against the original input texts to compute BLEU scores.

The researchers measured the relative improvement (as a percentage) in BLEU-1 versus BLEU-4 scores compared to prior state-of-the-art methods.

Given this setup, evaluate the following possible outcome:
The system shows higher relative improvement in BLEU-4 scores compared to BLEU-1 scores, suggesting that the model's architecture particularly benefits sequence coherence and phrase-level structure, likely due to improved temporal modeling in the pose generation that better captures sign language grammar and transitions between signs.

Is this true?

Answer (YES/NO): NO